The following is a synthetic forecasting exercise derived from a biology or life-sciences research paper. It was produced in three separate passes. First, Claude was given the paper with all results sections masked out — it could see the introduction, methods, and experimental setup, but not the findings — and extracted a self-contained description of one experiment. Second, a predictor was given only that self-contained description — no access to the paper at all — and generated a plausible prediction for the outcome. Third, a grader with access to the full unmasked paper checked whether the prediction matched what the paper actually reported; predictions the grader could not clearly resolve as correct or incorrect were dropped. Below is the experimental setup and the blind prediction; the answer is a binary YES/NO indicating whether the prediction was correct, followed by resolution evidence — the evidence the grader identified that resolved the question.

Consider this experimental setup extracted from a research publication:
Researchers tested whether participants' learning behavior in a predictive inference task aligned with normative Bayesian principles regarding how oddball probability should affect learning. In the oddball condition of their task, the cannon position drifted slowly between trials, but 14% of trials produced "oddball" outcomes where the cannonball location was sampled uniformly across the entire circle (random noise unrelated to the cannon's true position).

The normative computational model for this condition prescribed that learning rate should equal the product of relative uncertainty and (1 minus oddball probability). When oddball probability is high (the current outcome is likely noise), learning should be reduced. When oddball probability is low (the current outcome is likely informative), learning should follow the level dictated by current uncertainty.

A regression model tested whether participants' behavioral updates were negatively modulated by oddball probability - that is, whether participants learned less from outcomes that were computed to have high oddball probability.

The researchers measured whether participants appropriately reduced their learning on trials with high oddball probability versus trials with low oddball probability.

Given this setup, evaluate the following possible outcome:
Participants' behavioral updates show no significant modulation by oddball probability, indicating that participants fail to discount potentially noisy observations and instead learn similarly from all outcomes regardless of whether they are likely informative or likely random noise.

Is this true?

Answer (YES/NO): NO